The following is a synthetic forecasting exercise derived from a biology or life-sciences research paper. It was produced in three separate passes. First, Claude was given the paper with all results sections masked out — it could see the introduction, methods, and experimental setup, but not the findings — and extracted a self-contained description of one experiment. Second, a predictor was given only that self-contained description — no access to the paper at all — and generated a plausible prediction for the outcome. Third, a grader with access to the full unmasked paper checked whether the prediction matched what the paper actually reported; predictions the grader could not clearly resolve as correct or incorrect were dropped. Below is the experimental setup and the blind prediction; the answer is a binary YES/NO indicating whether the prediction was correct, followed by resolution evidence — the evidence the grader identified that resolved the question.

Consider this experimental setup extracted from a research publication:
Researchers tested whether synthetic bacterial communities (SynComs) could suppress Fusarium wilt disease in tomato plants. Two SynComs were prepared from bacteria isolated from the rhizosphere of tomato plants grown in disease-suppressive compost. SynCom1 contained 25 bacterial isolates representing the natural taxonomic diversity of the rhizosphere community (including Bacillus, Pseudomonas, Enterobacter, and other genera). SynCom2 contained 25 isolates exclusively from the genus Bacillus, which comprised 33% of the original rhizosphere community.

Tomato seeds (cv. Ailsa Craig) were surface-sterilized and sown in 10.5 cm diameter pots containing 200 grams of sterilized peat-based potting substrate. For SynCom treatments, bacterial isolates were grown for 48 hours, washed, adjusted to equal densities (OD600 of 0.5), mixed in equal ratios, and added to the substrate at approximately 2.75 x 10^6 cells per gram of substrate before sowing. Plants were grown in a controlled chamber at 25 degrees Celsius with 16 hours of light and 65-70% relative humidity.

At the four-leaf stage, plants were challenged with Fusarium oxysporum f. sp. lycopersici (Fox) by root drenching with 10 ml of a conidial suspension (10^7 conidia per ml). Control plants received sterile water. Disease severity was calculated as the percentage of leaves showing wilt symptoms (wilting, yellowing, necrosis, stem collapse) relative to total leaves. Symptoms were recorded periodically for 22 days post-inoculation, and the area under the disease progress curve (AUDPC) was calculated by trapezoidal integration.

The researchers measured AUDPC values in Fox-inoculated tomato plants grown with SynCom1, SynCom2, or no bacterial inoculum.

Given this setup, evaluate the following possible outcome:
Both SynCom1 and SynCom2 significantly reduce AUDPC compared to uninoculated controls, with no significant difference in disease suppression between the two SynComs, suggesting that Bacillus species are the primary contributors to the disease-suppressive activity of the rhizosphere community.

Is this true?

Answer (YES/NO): NO